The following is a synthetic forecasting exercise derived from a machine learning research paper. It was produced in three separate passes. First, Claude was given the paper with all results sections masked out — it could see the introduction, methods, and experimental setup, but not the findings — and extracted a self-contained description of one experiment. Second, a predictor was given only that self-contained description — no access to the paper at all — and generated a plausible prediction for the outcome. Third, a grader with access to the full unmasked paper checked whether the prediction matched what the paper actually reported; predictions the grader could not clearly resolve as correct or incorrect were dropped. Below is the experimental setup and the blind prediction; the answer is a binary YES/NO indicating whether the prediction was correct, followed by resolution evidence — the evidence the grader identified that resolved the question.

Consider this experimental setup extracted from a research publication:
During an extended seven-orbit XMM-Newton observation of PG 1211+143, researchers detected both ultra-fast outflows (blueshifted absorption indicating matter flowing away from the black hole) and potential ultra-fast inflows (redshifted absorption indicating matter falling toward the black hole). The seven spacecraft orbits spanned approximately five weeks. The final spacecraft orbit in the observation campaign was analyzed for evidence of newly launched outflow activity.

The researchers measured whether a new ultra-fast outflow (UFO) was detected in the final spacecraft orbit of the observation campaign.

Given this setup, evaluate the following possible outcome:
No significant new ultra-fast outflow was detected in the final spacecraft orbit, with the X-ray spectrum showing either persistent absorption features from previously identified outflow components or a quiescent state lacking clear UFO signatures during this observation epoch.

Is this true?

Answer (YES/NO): NO